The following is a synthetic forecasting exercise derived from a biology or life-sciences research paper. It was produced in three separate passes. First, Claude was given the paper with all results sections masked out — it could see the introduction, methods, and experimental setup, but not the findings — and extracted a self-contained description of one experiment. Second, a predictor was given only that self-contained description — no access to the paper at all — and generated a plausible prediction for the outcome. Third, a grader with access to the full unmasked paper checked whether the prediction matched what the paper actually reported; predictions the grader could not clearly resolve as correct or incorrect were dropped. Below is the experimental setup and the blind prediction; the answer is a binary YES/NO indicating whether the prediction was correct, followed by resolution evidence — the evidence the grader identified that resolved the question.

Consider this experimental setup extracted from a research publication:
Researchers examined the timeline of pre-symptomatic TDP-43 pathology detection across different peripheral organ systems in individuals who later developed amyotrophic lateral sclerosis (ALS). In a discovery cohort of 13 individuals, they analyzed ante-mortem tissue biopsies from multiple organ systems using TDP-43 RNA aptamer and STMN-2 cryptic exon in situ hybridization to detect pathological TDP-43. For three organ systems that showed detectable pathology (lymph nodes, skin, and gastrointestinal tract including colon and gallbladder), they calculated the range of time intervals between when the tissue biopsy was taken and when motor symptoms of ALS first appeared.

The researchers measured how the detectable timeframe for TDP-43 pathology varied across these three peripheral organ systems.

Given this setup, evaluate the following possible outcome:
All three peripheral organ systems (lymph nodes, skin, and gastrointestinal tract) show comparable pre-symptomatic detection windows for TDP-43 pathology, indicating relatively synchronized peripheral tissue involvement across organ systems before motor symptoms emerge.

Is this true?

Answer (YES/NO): NO